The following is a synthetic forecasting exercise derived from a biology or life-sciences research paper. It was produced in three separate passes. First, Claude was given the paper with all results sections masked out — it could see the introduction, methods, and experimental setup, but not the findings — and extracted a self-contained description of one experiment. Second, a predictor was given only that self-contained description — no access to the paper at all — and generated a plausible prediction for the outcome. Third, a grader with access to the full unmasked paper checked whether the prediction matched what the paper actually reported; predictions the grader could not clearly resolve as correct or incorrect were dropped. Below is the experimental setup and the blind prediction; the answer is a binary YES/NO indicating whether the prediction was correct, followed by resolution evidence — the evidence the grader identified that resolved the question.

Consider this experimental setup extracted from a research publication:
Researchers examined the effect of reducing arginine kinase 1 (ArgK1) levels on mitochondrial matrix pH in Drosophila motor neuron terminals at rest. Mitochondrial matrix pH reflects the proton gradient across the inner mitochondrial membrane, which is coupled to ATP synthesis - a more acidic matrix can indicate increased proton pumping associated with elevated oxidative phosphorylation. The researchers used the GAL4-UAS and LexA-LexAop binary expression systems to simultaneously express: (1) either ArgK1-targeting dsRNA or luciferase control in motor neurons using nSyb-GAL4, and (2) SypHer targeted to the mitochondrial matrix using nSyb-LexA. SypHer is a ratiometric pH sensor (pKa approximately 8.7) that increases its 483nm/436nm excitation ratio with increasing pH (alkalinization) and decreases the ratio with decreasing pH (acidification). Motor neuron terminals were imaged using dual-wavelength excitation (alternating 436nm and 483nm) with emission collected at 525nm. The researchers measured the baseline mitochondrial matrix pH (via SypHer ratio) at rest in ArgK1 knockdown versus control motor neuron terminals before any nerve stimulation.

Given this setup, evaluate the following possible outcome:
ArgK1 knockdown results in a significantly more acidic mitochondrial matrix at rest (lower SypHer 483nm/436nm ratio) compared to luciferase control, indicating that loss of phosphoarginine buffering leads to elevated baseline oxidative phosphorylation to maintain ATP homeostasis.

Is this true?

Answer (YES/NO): NO